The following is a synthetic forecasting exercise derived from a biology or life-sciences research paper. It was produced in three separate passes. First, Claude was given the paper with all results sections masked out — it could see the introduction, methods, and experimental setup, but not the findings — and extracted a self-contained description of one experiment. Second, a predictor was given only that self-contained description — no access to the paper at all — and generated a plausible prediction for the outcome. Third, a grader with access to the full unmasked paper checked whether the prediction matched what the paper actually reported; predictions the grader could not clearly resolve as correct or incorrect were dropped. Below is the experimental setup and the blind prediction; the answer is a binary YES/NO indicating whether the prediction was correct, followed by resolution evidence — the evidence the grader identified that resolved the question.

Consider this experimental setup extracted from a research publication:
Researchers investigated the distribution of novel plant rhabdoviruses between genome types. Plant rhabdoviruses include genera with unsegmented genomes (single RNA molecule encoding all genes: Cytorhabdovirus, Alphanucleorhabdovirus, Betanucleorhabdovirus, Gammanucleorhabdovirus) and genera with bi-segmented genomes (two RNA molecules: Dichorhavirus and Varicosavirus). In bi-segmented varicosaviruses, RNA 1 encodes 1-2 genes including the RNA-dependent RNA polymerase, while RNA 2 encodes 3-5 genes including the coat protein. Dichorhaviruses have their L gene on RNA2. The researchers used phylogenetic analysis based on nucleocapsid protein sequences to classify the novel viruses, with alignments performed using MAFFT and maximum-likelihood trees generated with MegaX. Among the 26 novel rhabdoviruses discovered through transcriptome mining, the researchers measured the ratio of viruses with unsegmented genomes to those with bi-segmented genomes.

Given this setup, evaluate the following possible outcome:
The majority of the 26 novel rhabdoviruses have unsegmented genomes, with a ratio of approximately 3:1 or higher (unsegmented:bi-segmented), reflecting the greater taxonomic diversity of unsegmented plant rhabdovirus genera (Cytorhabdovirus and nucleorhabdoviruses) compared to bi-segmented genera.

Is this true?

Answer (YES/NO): NO